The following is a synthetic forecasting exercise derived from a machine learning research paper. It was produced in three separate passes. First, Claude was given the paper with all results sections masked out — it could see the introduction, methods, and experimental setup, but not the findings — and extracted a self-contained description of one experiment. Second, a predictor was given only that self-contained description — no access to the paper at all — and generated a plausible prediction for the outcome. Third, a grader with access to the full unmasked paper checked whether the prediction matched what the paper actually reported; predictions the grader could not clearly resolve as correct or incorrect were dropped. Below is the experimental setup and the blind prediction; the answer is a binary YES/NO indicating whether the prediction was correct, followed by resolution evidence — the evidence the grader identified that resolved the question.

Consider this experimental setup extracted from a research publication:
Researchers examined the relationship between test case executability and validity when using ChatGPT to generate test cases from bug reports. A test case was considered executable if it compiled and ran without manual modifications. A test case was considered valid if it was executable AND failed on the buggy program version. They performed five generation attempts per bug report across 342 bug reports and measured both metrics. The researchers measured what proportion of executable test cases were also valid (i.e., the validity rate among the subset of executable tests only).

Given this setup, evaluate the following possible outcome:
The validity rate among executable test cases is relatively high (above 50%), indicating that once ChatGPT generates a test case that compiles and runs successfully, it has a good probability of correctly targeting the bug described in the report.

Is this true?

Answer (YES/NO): YES